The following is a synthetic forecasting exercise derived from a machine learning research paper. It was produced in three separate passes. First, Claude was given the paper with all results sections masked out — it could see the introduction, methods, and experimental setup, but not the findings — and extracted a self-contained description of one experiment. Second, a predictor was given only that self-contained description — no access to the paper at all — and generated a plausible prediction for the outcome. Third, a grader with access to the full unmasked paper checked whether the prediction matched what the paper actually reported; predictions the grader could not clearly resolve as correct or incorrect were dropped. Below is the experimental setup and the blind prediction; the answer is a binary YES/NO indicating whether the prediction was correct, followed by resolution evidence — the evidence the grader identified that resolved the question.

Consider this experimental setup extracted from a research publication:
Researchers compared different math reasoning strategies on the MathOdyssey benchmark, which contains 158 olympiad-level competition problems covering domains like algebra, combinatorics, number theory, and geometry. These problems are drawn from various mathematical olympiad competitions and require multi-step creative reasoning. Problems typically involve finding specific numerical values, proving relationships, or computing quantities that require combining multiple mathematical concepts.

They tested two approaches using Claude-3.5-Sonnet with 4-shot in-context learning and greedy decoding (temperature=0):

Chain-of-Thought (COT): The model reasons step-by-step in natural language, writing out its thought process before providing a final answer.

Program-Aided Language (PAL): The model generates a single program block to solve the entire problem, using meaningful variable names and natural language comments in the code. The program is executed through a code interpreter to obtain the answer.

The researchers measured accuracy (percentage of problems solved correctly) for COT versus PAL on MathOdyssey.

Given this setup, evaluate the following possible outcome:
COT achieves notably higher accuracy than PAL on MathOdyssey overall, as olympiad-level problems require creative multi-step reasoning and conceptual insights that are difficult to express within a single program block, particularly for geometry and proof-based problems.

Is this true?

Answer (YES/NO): NO